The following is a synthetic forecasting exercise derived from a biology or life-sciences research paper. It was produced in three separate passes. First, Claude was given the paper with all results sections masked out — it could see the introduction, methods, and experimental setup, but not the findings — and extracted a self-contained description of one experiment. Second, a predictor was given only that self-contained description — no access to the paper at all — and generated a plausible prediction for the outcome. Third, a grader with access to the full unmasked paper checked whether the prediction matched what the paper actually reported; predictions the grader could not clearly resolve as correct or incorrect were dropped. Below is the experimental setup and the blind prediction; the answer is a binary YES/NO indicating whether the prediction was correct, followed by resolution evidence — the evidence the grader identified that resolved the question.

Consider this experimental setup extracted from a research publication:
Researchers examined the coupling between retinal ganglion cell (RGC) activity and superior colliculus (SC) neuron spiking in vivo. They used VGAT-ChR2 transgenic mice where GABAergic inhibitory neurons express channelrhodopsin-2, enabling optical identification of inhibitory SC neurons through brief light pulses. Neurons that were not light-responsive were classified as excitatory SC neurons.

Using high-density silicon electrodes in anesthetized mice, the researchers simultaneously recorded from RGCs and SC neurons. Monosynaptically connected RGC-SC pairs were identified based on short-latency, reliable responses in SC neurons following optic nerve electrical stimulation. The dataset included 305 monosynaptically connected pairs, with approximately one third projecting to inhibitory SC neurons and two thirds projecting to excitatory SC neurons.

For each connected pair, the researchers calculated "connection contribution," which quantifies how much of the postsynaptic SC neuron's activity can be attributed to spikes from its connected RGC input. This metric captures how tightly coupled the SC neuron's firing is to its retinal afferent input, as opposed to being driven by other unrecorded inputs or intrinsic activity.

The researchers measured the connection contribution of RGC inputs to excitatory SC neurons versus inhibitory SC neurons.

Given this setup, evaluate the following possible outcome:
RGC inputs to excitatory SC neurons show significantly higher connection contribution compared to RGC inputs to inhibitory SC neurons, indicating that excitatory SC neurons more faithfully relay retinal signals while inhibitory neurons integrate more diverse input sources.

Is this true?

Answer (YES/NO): YES